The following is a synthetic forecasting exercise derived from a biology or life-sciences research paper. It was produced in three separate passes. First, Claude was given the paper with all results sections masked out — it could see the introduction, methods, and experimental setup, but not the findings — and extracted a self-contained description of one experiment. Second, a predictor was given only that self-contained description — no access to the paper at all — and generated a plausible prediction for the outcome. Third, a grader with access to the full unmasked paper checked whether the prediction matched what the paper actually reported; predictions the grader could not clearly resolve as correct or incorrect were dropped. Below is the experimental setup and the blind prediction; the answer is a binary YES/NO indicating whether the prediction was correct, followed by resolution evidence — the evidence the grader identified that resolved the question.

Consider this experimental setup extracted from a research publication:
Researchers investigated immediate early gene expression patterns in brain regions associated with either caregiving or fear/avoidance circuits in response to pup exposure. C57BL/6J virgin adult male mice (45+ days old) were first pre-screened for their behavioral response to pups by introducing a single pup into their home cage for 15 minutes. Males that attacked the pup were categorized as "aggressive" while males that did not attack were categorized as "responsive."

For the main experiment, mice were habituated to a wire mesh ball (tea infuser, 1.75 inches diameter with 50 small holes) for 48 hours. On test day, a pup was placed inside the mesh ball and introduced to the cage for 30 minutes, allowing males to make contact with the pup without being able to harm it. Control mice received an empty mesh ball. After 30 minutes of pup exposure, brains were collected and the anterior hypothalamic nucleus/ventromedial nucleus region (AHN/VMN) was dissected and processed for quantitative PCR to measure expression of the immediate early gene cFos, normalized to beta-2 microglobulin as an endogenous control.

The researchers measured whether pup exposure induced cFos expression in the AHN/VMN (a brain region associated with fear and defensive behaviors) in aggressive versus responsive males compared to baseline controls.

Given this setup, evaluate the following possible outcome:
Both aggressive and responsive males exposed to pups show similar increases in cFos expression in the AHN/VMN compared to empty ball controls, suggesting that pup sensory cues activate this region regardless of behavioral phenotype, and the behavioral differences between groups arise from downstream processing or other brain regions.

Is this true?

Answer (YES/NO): YES